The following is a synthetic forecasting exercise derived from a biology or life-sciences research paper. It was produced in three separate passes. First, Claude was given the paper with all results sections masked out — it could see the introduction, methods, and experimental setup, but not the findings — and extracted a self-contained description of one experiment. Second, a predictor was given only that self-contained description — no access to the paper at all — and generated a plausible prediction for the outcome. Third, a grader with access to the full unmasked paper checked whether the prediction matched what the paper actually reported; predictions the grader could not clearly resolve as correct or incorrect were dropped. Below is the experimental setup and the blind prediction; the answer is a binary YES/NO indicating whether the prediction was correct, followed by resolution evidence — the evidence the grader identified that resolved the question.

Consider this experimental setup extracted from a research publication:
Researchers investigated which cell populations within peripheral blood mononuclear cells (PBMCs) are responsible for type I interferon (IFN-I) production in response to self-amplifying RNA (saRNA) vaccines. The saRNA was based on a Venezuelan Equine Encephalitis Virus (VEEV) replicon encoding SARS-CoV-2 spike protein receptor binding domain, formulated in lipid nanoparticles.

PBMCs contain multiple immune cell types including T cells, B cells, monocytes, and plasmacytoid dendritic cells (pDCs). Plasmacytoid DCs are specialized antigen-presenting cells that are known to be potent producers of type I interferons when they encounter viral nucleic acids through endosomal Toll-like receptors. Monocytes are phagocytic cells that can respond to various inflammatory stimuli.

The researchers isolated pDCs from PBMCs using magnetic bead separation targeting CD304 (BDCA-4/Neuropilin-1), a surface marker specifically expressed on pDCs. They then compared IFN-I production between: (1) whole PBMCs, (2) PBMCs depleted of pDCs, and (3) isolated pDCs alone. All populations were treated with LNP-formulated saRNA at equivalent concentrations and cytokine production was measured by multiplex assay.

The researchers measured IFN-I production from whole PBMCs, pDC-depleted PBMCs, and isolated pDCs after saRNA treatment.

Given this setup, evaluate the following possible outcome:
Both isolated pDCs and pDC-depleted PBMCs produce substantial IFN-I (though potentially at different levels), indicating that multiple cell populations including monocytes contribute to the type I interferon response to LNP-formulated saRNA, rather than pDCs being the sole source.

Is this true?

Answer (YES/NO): NO